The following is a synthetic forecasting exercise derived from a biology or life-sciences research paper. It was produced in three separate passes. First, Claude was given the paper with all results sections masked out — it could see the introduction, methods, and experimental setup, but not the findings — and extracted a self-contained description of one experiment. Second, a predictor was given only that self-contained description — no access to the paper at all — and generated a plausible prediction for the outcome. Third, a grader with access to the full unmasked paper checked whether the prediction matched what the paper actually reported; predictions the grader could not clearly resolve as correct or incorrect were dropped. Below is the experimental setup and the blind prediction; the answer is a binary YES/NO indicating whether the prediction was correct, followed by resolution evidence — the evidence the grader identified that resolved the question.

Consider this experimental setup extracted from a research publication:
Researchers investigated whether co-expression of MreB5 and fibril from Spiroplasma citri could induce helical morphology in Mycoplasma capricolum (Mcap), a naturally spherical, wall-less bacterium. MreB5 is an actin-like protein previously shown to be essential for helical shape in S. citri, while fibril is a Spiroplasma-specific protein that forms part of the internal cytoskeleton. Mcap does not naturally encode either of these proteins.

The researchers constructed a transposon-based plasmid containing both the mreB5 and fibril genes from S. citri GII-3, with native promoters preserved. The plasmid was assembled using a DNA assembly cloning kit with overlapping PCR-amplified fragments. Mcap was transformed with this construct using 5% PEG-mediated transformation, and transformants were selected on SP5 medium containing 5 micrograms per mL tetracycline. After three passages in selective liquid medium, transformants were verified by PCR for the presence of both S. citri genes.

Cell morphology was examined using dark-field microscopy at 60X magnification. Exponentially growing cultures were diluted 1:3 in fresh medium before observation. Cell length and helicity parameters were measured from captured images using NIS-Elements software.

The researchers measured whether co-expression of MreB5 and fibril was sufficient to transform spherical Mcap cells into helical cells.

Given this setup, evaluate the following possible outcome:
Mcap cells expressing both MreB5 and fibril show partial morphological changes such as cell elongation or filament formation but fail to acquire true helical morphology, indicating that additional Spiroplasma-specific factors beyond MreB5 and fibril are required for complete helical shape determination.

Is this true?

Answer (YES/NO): NO